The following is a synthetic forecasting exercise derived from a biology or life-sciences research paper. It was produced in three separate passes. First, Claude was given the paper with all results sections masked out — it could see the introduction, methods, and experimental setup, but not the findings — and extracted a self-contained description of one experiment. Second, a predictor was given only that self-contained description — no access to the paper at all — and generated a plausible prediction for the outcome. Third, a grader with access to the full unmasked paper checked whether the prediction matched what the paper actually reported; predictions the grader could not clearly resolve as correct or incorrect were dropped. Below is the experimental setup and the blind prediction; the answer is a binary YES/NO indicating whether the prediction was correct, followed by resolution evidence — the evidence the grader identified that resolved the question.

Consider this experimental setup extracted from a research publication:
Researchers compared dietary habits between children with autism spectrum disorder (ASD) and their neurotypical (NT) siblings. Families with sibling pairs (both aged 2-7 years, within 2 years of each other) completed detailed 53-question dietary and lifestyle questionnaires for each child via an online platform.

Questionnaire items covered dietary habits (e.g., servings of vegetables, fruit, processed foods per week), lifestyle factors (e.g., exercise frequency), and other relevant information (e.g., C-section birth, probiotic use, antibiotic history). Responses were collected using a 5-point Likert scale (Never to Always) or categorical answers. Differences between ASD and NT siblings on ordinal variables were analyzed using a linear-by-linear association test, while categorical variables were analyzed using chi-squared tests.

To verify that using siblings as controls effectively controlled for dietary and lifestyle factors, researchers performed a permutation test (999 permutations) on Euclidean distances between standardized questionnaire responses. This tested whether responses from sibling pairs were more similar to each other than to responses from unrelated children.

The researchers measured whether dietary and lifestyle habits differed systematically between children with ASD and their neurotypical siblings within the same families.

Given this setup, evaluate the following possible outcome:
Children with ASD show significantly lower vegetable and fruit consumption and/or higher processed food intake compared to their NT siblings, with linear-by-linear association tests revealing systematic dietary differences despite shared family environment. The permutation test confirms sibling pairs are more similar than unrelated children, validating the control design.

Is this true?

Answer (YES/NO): NO